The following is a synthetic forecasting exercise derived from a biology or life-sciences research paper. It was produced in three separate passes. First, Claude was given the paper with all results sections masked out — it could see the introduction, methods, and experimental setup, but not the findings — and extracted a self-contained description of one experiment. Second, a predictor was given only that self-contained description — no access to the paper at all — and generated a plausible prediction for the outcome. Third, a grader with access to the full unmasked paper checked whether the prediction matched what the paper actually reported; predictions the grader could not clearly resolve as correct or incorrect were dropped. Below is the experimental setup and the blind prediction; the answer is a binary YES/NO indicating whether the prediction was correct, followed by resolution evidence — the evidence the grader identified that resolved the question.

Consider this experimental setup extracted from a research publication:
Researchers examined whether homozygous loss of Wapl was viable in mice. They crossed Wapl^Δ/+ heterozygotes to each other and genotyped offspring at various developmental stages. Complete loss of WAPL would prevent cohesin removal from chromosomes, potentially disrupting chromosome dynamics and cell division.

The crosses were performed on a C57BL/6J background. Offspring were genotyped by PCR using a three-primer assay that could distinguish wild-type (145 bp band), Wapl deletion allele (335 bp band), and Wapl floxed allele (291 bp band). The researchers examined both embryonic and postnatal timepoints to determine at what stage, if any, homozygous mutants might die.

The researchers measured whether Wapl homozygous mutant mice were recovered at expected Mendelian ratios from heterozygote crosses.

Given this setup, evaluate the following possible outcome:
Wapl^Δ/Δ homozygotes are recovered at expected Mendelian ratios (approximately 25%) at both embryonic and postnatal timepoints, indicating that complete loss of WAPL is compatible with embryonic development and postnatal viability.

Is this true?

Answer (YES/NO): NO